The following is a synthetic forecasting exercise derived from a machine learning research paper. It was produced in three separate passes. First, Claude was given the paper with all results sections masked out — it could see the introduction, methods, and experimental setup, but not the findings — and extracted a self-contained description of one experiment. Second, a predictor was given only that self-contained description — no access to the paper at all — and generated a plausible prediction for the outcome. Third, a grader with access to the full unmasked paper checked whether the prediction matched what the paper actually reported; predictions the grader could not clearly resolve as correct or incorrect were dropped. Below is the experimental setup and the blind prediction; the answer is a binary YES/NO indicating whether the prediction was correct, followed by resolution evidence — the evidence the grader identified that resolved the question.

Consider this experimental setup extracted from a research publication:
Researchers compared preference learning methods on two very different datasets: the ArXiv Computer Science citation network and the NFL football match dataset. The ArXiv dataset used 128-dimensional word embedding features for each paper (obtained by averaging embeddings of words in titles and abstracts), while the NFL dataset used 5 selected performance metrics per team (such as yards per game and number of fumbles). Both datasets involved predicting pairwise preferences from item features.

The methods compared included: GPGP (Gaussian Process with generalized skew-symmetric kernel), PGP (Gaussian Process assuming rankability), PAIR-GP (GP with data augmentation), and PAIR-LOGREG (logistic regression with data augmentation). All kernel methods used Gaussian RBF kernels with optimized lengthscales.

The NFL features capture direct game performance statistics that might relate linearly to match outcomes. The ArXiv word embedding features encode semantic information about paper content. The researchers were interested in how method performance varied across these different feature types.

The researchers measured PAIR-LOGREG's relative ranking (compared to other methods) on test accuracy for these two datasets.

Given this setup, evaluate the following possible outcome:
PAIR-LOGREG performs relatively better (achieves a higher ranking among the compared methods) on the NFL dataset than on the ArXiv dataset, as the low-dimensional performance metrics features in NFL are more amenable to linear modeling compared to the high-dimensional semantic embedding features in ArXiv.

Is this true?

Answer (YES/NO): YES